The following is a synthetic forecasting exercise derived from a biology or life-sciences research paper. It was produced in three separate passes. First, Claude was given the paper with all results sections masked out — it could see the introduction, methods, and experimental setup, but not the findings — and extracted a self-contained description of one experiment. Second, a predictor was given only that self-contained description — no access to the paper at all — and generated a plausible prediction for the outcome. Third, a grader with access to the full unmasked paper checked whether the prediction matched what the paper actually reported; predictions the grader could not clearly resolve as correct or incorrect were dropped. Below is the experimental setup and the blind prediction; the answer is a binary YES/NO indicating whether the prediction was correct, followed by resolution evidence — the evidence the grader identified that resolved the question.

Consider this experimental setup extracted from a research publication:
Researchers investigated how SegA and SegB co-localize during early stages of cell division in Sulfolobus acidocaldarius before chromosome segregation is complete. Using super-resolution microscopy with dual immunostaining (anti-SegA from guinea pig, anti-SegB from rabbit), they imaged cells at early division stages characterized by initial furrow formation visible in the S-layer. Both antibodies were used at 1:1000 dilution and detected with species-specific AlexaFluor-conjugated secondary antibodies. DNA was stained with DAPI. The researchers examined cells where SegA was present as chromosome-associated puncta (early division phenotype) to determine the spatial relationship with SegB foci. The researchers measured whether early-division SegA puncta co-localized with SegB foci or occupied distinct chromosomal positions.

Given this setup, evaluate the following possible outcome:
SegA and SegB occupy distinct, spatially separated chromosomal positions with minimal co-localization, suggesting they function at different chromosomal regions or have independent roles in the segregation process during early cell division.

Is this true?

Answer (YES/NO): NO